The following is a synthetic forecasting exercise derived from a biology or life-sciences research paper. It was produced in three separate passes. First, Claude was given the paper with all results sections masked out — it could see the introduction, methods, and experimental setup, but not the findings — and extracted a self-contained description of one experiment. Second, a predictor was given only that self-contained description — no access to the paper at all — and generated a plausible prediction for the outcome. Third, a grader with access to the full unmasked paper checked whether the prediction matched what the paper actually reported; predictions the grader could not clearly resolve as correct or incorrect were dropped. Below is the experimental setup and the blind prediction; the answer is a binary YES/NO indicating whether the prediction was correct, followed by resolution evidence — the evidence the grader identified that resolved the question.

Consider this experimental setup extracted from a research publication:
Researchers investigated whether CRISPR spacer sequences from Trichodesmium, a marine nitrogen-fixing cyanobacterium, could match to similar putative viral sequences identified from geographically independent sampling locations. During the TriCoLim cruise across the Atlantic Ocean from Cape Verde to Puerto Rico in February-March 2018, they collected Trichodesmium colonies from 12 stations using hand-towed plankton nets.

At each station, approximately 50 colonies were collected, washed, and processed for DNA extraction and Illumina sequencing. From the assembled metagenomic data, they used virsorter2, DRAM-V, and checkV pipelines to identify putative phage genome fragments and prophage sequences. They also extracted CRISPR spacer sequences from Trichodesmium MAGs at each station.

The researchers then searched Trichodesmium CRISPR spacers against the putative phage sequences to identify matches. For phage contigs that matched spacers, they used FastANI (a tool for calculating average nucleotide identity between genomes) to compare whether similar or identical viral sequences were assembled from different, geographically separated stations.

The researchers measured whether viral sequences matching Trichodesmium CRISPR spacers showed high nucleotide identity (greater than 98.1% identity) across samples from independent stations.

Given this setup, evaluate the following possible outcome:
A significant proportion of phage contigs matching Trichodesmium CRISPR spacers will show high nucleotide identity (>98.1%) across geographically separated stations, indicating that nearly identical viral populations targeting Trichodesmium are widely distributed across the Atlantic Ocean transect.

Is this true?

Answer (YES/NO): YES